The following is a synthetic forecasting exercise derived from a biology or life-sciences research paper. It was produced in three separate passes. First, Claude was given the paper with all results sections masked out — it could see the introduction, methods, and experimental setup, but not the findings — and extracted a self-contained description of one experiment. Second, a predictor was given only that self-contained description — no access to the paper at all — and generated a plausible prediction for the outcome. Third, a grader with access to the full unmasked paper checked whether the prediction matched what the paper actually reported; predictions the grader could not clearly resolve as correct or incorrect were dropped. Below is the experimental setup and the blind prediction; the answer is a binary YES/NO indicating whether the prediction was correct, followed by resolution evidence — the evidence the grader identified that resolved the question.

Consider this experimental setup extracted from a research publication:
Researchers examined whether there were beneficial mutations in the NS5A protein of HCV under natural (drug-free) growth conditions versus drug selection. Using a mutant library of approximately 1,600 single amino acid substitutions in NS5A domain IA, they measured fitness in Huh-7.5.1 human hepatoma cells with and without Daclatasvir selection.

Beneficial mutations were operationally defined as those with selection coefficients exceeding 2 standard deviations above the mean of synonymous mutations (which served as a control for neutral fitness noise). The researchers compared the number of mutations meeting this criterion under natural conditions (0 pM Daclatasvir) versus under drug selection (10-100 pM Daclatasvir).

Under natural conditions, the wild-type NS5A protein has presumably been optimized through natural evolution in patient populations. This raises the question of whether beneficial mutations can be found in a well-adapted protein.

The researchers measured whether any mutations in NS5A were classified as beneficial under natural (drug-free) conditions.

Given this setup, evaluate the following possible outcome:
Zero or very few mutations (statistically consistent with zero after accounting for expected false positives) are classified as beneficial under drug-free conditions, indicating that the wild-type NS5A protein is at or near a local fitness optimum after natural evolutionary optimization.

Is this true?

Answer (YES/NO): NO